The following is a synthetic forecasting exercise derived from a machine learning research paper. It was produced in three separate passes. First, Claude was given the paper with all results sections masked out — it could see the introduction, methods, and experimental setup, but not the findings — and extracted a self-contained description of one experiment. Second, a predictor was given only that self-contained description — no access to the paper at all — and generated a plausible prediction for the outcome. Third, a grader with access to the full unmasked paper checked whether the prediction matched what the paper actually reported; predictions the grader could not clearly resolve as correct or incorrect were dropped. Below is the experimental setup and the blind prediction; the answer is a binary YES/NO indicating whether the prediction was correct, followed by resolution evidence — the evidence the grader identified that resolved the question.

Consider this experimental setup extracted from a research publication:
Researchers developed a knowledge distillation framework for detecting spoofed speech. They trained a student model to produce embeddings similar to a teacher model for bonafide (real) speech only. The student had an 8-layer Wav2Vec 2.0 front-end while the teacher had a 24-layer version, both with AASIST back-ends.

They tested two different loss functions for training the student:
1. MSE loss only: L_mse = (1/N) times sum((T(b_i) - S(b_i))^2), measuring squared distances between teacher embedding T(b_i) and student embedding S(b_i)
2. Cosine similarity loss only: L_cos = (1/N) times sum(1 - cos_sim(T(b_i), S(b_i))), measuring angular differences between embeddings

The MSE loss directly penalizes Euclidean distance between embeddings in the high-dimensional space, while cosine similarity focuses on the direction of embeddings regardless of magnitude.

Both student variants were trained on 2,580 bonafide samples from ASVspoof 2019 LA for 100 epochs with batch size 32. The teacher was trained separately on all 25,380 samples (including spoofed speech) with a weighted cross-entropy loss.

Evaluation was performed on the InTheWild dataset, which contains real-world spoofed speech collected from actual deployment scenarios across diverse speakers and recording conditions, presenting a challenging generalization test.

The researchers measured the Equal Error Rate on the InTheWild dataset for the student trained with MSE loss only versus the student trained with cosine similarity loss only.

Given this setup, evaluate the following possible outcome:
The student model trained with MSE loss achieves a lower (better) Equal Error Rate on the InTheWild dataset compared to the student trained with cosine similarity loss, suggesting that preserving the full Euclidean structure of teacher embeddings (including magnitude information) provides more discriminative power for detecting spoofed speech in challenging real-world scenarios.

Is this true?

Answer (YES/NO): NO